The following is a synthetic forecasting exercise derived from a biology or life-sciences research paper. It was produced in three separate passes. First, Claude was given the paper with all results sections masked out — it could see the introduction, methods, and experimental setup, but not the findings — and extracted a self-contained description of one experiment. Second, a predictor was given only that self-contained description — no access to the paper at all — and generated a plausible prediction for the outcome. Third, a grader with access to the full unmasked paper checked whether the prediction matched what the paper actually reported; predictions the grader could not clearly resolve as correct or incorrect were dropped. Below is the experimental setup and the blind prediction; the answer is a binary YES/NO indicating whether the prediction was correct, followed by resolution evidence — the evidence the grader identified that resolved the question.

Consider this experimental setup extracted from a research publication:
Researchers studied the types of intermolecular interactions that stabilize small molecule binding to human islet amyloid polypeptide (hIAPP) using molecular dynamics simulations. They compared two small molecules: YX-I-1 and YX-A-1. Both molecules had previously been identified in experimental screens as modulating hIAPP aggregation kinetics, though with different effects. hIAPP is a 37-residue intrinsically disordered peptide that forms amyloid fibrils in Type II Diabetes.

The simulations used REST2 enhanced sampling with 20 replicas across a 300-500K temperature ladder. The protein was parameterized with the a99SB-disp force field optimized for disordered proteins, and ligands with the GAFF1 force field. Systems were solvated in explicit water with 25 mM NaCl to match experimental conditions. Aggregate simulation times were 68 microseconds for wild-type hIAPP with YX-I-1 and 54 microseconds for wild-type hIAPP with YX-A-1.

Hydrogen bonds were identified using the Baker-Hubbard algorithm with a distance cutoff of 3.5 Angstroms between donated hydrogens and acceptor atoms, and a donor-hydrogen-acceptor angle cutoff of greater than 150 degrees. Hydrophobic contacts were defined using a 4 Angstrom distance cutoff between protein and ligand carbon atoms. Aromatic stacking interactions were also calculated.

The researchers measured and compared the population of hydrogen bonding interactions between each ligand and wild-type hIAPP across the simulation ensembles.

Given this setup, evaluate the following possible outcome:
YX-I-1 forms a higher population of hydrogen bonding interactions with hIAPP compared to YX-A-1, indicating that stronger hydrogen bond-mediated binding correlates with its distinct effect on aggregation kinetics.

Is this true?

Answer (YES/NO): YES